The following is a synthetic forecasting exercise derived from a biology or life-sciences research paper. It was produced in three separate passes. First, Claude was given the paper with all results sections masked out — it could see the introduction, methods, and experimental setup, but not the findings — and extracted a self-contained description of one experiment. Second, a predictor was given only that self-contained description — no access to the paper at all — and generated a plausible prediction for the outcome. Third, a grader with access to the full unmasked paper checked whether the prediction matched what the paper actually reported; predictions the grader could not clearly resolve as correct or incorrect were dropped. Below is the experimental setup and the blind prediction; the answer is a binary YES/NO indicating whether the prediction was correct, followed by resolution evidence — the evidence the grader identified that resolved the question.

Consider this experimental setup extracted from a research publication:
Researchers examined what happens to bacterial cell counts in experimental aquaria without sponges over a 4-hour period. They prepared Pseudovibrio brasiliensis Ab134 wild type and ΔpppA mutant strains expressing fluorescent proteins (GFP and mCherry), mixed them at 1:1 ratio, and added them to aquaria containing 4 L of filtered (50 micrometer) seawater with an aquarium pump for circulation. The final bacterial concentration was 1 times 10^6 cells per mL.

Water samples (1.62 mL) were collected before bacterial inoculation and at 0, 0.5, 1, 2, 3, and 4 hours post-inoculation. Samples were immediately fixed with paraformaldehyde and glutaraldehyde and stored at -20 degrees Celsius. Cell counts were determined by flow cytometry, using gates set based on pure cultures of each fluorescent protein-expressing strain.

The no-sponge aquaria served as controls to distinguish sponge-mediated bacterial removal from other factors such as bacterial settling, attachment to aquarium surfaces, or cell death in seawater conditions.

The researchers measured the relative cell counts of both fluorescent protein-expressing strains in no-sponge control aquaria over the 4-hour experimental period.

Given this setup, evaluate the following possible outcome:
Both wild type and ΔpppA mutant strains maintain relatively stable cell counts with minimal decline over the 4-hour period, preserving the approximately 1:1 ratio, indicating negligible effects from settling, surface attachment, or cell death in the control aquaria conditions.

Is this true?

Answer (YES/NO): NO